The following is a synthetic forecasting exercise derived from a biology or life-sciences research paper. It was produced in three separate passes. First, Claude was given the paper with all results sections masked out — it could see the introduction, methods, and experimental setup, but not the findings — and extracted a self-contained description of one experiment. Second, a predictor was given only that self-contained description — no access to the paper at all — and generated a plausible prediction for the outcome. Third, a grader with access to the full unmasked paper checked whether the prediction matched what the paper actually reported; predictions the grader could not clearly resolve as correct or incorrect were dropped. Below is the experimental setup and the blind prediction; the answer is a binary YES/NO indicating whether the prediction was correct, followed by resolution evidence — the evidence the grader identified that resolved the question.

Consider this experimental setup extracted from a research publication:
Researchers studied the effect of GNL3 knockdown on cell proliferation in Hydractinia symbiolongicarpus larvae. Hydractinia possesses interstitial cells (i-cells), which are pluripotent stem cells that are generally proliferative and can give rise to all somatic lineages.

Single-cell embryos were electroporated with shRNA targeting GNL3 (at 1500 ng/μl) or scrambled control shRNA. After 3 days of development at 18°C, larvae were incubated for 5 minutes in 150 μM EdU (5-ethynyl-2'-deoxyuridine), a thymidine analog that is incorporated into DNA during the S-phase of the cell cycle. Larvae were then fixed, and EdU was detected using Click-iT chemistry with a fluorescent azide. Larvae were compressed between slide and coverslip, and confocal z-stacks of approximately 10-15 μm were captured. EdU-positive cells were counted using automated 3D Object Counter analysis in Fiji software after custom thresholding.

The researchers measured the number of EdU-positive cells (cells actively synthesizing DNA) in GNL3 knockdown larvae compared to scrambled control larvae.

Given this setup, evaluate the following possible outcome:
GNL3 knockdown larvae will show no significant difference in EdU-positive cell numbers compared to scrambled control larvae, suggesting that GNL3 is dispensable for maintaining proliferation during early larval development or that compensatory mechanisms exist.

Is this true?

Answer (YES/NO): NO